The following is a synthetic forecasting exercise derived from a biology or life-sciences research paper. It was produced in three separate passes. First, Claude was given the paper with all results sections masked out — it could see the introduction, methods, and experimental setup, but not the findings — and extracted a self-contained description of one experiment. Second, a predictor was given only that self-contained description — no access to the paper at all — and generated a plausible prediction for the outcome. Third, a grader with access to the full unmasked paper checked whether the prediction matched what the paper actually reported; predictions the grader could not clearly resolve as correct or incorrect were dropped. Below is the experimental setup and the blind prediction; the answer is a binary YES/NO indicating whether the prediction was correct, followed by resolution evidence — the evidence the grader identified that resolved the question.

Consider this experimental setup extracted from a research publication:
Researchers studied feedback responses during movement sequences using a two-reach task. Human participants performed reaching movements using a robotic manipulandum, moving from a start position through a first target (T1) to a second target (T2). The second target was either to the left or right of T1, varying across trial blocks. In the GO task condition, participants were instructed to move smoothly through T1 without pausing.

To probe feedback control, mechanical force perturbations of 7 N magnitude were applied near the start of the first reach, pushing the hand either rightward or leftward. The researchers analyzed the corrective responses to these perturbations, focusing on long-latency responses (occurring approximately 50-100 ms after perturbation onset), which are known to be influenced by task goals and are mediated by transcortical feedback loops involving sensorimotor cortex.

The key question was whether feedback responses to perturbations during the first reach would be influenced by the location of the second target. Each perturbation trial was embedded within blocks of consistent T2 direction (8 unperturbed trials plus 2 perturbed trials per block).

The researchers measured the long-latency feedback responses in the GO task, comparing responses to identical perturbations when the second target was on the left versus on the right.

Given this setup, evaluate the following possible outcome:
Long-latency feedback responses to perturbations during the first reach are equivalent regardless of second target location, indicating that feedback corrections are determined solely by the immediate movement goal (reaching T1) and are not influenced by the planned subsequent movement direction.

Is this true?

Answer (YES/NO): NO